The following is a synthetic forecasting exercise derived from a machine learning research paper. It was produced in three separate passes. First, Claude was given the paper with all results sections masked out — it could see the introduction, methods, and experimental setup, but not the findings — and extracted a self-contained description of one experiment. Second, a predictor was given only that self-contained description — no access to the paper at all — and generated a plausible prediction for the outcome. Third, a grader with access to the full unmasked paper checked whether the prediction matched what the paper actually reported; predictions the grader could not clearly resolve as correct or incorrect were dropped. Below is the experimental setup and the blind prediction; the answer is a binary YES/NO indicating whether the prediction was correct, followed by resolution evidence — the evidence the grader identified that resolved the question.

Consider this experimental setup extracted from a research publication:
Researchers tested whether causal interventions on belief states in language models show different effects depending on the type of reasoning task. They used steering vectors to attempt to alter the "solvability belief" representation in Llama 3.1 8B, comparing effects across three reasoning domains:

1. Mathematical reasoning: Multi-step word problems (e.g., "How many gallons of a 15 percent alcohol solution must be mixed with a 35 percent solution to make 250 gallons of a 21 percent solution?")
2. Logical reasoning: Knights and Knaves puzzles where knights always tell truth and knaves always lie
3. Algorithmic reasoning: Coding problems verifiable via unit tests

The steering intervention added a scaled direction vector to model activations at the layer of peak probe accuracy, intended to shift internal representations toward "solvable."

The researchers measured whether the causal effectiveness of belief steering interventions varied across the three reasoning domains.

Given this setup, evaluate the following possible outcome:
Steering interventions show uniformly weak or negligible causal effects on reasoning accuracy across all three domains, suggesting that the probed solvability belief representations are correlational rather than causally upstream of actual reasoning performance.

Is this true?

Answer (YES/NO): YES